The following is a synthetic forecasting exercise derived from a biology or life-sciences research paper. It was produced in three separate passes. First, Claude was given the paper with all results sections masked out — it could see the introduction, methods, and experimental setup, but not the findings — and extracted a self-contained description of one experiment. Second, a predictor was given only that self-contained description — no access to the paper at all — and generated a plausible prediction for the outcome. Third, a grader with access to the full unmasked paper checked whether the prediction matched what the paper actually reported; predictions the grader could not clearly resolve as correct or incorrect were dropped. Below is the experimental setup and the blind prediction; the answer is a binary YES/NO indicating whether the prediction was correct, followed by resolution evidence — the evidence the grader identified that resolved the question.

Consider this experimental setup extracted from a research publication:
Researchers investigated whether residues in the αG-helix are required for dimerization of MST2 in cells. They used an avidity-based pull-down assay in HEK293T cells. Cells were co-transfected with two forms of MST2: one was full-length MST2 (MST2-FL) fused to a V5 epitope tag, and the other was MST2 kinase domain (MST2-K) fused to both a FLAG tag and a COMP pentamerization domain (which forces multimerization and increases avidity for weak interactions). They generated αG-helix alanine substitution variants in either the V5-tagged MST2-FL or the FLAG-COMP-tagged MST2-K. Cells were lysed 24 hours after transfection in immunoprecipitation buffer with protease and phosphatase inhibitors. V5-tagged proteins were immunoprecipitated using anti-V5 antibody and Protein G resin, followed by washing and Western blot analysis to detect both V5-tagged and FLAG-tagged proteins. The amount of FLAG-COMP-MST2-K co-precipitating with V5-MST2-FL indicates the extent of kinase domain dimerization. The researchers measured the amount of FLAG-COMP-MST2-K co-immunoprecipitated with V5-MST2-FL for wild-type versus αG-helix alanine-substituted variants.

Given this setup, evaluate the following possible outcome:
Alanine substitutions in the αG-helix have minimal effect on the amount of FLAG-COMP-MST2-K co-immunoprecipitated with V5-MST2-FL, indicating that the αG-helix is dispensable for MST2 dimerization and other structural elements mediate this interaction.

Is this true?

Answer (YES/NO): NO